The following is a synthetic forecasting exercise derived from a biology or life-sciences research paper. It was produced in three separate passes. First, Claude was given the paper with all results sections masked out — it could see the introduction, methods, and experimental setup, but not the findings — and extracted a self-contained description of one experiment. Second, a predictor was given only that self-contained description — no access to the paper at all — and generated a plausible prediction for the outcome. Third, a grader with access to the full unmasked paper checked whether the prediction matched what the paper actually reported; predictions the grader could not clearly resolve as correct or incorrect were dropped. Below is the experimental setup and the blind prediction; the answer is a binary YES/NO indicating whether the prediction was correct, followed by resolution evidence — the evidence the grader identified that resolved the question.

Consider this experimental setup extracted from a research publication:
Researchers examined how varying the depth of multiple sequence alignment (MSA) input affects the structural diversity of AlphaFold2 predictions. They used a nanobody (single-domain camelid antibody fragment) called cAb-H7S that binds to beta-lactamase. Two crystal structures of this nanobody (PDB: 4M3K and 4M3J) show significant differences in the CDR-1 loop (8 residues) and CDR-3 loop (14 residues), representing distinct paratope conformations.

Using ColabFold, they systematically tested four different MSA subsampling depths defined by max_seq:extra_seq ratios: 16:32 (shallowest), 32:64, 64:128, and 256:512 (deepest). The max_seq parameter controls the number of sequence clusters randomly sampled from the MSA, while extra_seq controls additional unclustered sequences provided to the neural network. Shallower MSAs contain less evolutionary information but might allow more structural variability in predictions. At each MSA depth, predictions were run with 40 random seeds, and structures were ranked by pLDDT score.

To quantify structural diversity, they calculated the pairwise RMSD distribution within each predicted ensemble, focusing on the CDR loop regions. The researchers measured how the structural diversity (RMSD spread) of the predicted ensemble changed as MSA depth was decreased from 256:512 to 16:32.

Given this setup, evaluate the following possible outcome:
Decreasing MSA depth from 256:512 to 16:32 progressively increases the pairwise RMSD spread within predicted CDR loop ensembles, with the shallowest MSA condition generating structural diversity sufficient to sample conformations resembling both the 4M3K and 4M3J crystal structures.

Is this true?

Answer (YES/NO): NO